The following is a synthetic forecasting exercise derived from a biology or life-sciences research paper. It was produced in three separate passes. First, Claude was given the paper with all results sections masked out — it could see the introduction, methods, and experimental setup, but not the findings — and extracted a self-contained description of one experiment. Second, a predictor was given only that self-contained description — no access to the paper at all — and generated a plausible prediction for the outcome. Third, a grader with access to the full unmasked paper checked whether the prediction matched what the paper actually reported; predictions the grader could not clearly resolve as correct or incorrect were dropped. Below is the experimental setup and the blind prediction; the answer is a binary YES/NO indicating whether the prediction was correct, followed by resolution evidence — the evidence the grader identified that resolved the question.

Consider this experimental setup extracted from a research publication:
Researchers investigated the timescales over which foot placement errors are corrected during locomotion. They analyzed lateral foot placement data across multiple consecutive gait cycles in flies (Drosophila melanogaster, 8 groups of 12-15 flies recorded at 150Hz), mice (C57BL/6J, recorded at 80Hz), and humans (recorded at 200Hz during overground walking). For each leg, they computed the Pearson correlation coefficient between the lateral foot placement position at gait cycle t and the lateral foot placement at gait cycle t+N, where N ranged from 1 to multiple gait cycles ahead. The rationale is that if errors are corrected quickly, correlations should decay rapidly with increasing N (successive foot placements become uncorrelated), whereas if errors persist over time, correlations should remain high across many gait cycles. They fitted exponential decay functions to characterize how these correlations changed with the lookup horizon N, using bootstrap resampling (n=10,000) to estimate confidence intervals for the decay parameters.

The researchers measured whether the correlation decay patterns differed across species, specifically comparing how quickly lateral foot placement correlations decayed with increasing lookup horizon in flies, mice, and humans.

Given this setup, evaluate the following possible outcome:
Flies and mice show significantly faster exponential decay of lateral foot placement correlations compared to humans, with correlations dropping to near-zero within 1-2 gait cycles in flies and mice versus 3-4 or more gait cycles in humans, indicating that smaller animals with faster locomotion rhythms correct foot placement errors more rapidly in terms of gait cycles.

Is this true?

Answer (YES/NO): NO